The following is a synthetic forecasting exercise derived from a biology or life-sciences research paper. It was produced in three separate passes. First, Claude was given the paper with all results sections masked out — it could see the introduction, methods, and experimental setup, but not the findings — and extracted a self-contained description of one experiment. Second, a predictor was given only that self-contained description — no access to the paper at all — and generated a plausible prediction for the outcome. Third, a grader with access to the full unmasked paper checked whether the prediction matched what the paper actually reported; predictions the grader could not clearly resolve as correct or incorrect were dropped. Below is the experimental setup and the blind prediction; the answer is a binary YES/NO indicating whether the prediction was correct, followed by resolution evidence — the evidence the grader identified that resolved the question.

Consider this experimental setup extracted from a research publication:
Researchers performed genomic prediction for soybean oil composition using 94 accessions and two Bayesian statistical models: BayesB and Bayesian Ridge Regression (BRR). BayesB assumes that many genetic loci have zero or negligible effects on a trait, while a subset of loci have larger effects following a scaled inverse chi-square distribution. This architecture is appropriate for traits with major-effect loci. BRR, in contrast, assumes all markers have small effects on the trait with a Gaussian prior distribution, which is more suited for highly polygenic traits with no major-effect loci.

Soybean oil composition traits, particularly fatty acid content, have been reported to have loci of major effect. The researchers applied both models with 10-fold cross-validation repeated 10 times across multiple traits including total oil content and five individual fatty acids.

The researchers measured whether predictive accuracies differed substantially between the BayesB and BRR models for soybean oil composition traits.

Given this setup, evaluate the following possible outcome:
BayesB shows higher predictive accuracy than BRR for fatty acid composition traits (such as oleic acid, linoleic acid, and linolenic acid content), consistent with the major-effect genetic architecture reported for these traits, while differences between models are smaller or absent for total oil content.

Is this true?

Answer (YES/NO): NO